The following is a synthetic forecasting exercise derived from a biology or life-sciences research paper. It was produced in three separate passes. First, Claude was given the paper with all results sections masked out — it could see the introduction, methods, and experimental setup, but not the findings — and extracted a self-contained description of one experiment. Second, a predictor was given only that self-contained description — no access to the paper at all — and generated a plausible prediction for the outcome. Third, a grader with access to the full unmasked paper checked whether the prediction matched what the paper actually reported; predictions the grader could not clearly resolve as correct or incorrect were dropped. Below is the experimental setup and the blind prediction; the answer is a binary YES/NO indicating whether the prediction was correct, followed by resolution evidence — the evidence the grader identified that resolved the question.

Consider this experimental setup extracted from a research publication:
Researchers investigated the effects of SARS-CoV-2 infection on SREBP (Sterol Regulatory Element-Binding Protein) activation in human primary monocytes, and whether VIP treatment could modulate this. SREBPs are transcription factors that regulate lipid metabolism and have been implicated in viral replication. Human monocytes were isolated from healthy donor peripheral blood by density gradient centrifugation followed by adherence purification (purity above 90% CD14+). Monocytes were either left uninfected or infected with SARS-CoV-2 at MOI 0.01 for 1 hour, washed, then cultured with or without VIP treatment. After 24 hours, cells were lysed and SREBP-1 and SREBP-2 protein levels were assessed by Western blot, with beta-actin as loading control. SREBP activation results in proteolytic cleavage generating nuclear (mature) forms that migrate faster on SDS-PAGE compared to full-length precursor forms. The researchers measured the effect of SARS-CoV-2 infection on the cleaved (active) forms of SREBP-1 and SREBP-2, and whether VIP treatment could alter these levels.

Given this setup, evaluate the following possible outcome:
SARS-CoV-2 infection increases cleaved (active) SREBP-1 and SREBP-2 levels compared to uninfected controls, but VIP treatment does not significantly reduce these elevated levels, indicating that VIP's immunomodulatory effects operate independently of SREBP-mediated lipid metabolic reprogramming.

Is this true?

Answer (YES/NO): NO